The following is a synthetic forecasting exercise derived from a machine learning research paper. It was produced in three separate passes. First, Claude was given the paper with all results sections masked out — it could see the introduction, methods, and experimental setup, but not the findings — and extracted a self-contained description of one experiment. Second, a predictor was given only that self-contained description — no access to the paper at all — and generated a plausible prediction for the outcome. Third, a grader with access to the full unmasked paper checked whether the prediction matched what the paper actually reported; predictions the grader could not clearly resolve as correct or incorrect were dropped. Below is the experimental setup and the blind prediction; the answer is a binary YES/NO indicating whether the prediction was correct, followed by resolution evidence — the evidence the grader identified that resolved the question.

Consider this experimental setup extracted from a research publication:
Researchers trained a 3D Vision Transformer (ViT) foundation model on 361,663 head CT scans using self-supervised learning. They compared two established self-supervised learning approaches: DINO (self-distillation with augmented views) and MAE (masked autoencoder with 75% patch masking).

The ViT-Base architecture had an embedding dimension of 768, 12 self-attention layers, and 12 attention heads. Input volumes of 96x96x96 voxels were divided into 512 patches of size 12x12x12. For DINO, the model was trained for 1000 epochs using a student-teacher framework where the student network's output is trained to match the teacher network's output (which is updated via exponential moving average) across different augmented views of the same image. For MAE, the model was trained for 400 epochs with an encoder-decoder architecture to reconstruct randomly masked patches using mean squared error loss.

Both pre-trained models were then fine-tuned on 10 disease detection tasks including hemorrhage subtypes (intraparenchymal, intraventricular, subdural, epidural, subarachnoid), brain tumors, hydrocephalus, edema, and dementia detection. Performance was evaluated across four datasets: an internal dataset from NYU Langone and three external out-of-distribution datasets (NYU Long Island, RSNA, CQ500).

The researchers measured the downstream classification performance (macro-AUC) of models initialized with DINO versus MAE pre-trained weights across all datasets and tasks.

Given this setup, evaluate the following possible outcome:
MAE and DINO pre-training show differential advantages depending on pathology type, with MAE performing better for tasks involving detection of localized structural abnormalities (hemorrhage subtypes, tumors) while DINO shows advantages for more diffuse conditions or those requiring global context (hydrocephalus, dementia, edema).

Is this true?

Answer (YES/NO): NO